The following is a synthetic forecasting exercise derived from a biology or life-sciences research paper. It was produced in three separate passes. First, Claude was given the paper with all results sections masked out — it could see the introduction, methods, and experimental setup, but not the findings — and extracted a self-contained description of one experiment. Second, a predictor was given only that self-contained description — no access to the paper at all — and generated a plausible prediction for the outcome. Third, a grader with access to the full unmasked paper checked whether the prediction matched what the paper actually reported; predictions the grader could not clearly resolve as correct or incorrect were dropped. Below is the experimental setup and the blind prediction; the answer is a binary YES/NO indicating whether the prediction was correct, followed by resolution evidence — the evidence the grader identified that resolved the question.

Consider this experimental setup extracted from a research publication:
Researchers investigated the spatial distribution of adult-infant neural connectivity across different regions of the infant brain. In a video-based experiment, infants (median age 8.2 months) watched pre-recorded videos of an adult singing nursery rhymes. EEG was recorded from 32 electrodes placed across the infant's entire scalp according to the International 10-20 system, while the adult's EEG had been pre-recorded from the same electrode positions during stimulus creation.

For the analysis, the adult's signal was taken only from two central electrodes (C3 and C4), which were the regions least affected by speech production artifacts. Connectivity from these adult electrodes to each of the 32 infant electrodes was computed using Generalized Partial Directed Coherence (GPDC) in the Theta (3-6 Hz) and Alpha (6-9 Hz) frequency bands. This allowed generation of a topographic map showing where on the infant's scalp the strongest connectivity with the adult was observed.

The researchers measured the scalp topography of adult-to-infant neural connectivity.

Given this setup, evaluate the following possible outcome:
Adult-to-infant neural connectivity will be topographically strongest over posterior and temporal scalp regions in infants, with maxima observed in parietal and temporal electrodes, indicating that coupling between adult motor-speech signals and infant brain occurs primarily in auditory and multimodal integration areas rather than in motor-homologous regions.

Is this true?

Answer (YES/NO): NO